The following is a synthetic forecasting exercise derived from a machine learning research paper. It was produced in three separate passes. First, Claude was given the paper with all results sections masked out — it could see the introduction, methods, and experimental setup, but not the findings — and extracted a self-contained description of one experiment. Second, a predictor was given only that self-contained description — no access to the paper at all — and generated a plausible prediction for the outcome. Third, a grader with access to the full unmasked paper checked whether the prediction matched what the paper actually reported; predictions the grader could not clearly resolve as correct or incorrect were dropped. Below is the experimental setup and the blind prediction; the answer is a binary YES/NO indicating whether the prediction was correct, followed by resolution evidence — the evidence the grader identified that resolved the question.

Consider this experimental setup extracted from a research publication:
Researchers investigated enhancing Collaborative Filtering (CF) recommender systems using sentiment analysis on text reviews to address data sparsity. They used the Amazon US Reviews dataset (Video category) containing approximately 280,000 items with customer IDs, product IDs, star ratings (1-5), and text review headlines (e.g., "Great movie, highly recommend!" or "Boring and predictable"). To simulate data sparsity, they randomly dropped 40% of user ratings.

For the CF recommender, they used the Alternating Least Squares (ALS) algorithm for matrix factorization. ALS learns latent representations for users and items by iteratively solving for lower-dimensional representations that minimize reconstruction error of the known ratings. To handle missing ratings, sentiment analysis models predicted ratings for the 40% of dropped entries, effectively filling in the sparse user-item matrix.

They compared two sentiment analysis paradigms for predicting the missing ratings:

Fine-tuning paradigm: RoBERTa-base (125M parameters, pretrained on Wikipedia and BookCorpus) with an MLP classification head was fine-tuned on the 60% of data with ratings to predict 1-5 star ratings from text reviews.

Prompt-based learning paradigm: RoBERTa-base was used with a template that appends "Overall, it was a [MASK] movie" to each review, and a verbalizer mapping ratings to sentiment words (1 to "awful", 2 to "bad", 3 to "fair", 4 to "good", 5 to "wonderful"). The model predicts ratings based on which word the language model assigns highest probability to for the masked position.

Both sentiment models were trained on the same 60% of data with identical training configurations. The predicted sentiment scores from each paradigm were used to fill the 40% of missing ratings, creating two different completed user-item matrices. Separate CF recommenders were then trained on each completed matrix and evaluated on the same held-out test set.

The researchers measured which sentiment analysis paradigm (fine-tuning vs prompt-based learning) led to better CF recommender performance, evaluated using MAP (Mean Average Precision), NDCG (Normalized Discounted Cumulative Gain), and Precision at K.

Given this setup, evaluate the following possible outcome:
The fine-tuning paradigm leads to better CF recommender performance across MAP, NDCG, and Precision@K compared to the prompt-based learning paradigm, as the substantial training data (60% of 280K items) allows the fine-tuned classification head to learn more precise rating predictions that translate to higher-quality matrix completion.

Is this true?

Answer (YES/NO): YES